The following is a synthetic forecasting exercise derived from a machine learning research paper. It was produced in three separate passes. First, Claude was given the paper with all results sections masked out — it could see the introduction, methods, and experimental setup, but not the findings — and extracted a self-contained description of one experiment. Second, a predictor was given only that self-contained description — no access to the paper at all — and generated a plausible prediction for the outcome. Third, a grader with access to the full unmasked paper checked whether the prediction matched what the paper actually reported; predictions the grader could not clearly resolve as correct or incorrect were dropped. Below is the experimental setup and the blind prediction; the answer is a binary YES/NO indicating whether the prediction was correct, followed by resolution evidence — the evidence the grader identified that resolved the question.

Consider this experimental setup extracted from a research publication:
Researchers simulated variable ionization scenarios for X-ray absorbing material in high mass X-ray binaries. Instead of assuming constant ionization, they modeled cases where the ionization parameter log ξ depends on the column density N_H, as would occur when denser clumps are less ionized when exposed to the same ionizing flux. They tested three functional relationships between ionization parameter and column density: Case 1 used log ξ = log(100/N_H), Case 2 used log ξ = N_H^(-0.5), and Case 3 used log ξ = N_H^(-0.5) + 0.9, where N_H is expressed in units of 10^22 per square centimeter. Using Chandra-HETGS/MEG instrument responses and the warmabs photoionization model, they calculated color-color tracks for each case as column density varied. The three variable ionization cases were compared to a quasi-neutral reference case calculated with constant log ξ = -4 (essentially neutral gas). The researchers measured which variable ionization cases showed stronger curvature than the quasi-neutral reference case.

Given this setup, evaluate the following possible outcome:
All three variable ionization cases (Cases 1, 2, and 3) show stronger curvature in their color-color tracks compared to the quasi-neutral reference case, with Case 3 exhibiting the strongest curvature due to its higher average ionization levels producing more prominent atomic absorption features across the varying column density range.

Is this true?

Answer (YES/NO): NO